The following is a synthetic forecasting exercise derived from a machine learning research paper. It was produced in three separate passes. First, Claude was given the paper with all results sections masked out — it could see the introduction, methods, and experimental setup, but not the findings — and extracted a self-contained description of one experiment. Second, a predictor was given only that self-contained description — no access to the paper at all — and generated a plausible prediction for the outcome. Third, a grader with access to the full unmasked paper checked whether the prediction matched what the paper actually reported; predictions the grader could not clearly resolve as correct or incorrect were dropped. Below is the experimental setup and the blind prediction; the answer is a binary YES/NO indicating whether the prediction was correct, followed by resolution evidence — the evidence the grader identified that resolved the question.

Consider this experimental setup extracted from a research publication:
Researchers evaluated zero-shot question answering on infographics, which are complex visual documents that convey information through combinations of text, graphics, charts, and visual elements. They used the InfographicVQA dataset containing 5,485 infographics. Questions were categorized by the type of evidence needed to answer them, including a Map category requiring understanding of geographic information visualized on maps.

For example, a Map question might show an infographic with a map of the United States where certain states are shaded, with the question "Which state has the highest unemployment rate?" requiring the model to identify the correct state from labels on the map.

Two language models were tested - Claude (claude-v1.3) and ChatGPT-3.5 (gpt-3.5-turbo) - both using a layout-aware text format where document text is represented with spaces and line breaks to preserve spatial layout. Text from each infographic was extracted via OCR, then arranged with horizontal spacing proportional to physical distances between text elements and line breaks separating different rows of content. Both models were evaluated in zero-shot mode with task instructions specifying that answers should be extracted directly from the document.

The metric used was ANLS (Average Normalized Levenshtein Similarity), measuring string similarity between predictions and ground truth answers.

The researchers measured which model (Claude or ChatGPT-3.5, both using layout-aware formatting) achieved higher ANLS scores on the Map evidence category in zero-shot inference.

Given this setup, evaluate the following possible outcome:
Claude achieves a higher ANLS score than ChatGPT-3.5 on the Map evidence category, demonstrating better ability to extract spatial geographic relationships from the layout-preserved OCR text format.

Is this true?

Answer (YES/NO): YES